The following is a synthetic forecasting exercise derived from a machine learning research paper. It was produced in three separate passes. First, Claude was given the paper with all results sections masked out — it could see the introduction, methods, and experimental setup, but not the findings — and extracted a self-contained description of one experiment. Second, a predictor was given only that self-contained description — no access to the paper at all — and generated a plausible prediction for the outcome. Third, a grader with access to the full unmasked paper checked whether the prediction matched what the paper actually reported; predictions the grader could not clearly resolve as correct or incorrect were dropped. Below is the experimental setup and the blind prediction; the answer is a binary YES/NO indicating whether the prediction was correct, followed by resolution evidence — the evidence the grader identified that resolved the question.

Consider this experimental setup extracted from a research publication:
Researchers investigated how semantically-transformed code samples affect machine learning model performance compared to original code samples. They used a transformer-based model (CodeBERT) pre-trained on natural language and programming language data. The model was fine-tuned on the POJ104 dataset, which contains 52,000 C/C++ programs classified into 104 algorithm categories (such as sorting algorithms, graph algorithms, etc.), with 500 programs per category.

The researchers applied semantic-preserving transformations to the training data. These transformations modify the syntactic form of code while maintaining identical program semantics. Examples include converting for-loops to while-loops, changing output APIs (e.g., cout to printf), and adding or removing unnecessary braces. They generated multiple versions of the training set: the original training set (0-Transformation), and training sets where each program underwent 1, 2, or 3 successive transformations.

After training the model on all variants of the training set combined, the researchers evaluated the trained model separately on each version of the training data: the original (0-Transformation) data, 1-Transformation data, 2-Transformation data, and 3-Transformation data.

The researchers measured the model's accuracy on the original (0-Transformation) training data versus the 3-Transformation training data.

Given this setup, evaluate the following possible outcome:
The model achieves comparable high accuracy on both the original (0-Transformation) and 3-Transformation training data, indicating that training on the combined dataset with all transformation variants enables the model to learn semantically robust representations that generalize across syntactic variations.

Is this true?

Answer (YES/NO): NO